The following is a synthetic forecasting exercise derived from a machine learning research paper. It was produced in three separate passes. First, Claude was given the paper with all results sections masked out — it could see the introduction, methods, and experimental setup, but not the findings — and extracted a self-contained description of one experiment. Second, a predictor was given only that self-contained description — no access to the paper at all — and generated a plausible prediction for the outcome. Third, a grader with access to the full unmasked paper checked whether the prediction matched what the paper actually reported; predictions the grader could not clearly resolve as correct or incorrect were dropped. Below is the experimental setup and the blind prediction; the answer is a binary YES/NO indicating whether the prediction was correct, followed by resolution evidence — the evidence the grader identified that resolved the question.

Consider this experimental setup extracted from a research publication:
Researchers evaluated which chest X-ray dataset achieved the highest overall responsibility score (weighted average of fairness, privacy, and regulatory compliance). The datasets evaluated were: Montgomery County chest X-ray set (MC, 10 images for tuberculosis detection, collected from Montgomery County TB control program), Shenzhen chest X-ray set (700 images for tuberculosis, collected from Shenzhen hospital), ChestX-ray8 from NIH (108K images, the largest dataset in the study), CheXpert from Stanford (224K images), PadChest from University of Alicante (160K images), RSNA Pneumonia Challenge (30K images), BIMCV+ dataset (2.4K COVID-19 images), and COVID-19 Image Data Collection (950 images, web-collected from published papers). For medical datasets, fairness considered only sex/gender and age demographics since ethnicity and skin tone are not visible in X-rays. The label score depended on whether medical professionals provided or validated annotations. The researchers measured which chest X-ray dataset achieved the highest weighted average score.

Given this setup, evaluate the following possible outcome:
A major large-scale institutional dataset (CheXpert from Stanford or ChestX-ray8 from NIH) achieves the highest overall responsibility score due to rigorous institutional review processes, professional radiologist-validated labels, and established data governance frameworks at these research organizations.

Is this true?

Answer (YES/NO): NO